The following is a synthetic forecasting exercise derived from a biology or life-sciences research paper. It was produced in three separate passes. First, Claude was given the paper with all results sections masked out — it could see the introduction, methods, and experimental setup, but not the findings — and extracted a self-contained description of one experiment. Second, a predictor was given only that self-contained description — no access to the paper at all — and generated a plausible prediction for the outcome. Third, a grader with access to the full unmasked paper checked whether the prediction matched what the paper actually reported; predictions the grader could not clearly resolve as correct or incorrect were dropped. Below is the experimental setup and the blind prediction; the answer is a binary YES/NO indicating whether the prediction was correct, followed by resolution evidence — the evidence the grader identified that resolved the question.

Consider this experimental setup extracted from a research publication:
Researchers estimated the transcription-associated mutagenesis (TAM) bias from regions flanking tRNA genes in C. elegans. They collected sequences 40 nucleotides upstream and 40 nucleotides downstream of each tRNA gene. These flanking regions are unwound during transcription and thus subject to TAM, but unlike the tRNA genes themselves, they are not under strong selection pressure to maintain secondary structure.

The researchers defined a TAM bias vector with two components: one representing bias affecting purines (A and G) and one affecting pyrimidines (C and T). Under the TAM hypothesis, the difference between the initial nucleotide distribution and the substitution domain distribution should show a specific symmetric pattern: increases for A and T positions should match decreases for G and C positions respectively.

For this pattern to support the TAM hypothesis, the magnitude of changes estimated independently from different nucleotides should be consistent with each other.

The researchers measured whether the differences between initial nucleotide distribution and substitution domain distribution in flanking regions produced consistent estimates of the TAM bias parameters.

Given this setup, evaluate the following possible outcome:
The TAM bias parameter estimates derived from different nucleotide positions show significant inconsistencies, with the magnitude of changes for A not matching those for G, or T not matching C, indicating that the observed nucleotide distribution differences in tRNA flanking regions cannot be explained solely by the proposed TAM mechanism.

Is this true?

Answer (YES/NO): NO